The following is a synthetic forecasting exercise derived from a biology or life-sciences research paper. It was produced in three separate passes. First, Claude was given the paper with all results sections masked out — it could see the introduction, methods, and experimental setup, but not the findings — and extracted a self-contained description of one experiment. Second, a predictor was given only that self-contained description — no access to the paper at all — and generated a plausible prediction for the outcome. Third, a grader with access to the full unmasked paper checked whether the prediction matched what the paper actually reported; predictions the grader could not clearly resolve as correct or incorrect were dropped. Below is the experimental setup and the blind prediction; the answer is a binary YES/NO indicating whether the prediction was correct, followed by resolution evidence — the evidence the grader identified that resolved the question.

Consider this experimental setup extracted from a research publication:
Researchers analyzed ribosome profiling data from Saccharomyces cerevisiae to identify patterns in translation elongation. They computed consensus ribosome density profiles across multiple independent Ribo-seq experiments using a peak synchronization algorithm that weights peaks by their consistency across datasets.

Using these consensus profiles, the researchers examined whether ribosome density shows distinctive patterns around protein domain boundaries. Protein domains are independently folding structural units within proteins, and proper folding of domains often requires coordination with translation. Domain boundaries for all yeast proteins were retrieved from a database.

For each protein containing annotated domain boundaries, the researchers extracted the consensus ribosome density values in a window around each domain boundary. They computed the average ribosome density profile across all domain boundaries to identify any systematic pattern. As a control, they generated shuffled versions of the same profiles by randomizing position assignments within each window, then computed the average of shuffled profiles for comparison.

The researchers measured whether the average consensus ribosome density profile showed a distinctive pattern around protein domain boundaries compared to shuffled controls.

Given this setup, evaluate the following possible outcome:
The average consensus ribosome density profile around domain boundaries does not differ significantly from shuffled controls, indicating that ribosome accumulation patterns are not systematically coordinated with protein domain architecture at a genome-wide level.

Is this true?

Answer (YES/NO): YES